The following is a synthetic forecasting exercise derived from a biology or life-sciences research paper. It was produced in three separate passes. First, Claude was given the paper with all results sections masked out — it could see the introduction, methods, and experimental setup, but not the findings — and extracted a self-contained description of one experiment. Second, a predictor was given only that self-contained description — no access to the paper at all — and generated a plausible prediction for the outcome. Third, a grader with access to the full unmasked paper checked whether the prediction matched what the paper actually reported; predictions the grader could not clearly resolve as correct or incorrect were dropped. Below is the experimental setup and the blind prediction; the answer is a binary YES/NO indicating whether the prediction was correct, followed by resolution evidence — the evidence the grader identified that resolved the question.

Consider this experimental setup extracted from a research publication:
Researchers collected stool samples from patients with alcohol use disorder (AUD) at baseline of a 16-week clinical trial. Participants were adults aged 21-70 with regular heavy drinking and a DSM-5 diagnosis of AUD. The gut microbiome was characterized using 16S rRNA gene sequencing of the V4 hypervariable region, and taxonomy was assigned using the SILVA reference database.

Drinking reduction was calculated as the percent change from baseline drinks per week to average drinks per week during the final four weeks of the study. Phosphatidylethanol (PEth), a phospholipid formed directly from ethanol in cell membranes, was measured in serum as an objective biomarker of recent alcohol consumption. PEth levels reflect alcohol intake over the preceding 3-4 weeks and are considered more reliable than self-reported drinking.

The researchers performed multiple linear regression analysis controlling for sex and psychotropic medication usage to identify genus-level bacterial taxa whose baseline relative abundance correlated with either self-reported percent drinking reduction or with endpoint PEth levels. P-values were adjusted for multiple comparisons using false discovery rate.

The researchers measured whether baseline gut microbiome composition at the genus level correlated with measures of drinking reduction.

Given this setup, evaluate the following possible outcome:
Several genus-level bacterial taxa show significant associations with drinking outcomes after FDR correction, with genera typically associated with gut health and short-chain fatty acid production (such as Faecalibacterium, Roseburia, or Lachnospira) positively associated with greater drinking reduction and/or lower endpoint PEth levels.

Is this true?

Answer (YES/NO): NO